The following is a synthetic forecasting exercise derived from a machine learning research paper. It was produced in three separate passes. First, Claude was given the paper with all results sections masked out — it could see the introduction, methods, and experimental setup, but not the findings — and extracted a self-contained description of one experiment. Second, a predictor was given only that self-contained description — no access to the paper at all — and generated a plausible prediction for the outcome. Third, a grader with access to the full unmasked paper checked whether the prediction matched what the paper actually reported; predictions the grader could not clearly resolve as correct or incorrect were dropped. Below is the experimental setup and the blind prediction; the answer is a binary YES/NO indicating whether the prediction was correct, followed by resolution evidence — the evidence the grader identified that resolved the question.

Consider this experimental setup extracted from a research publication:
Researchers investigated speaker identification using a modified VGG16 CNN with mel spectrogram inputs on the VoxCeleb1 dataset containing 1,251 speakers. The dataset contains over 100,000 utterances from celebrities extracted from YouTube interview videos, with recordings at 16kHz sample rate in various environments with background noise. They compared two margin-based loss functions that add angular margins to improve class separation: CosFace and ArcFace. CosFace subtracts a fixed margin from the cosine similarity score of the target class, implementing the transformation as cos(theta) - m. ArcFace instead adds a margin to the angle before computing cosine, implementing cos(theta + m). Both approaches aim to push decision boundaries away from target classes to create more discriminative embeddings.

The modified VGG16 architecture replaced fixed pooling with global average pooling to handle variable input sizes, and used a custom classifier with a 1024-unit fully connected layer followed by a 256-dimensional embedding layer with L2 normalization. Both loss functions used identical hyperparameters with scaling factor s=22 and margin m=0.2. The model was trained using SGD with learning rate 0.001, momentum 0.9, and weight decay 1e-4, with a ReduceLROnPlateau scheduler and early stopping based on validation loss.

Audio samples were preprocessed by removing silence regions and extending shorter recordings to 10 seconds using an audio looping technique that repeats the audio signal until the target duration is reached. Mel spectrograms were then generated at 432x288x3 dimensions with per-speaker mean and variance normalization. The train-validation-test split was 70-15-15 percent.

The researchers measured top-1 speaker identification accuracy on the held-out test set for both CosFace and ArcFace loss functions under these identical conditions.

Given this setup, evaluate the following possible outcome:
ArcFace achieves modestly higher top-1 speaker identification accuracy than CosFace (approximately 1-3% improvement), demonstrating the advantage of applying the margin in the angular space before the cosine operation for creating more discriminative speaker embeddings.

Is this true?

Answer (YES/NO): NO